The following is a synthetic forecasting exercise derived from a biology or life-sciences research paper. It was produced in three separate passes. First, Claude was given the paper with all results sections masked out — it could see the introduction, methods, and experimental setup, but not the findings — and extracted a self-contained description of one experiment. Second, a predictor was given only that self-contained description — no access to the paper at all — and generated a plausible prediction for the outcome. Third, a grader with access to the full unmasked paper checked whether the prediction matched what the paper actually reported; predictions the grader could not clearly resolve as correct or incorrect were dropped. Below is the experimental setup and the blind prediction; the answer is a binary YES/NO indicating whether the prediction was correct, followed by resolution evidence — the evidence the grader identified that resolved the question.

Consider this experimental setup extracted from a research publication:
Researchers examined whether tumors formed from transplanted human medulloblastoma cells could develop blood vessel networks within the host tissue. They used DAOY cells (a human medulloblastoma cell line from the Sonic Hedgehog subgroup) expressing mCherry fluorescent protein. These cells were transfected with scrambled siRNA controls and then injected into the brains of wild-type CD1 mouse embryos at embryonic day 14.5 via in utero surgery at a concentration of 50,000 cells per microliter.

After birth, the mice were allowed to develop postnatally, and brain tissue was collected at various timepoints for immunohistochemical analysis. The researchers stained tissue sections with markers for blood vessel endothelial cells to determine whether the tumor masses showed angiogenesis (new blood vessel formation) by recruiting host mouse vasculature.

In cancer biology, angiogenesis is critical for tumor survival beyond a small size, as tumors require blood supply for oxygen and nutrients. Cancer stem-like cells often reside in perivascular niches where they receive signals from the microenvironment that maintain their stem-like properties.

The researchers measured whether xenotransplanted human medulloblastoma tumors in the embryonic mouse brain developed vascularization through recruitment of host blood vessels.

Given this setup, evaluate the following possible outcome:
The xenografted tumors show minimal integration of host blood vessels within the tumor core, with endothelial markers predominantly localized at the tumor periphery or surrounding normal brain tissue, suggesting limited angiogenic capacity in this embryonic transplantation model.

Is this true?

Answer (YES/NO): NO